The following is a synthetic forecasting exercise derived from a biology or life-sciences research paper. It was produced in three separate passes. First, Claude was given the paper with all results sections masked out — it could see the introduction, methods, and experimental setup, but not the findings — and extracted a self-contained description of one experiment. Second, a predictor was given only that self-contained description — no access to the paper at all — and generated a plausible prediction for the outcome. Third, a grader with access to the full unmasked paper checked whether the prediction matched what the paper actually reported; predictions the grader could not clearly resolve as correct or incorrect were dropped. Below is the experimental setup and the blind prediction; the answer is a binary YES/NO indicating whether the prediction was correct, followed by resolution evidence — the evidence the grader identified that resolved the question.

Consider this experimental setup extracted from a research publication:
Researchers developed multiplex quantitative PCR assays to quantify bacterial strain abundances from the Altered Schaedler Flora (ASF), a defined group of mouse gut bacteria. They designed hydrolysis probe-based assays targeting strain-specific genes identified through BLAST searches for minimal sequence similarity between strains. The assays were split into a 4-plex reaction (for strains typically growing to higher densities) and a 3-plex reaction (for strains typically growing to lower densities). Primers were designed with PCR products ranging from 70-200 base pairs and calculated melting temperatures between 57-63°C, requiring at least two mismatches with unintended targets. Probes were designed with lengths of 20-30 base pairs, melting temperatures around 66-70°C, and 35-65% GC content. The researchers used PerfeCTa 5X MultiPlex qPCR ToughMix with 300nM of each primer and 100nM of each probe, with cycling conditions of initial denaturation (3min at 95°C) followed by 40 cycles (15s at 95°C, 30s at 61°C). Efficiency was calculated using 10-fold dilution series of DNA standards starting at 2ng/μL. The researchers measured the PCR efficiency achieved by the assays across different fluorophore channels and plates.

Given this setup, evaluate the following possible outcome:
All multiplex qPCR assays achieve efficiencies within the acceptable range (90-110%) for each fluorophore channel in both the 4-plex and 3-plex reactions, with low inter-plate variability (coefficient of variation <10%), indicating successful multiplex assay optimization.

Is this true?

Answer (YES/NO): NO